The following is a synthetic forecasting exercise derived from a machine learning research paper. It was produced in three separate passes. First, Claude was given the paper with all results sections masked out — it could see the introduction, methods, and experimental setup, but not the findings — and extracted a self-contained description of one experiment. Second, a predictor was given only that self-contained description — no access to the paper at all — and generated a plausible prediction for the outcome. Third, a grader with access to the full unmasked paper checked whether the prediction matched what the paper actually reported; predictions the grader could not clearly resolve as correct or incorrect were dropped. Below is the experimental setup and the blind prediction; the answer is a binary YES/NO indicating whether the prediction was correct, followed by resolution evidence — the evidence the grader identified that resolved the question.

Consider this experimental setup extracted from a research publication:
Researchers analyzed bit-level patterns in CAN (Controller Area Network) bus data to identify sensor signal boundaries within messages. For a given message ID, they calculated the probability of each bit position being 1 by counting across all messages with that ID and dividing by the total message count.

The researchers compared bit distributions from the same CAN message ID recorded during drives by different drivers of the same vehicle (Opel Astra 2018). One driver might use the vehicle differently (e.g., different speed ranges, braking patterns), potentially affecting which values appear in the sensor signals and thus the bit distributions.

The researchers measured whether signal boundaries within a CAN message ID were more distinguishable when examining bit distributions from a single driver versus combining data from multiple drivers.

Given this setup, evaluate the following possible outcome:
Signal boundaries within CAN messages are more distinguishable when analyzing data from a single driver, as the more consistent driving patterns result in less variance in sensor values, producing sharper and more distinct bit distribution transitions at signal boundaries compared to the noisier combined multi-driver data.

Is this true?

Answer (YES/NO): NO